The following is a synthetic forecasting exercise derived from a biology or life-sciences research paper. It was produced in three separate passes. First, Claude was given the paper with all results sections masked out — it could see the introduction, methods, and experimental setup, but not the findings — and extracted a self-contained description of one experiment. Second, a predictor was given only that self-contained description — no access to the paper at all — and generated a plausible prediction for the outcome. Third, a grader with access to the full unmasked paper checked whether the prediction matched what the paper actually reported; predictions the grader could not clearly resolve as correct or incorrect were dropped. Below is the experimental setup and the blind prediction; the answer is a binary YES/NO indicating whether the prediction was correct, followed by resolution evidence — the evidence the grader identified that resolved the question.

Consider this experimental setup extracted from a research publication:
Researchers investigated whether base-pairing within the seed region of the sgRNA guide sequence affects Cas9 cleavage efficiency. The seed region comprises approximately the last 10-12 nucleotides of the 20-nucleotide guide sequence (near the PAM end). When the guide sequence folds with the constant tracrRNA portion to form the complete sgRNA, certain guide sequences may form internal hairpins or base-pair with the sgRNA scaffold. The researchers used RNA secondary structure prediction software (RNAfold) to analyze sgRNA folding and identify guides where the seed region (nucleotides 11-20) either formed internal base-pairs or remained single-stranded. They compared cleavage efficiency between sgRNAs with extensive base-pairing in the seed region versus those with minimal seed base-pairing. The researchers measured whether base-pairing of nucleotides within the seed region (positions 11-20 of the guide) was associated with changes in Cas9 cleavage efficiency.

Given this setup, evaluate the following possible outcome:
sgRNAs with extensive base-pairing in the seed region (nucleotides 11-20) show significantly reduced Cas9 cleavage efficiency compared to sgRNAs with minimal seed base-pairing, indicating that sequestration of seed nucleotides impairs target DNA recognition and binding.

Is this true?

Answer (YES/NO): YES